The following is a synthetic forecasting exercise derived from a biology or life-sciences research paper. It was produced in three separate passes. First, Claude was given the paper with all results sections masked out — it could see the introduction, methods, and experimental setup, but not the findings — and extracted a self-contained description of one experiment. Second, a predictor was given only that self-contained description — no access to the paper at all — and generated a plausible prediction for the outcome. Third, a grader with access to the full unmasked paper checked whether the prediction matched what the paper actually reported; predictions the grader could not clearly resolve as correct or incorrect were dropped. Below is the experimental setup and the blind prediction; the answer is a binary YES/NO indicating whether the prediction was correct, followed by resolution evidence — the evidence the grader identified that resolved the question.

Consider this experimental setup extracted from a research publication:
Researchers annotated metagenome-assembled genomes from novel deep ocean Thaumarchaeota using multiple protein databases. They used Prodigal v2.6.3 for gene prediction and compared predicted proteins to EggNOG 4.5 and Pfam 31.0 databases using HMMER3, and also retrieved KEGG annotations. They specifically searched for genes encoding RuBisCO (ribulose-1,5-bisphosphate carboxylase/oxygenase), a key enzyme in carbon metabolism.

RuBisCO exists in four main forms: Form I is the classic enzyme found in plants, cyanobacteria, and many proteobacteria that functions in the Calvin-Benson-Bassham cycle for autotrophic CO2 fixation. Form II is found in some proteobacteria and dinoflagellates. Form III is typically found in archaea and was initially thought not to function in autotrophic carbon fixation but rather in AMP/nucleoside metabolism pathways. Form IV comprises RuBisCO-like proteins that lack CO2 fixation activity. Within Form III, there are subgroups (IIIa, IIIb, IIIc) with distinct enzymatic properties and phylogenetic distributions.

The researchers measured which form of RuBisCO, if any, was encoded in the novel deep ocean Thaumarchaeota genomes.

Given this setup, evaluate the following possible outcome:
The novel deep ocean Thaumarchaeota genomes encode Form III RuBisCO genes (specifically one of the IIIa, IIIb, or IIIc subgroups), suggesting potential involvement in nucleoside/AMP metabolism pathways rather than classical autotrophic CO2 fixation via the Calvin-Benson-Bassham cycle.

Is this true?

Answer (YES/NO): YES